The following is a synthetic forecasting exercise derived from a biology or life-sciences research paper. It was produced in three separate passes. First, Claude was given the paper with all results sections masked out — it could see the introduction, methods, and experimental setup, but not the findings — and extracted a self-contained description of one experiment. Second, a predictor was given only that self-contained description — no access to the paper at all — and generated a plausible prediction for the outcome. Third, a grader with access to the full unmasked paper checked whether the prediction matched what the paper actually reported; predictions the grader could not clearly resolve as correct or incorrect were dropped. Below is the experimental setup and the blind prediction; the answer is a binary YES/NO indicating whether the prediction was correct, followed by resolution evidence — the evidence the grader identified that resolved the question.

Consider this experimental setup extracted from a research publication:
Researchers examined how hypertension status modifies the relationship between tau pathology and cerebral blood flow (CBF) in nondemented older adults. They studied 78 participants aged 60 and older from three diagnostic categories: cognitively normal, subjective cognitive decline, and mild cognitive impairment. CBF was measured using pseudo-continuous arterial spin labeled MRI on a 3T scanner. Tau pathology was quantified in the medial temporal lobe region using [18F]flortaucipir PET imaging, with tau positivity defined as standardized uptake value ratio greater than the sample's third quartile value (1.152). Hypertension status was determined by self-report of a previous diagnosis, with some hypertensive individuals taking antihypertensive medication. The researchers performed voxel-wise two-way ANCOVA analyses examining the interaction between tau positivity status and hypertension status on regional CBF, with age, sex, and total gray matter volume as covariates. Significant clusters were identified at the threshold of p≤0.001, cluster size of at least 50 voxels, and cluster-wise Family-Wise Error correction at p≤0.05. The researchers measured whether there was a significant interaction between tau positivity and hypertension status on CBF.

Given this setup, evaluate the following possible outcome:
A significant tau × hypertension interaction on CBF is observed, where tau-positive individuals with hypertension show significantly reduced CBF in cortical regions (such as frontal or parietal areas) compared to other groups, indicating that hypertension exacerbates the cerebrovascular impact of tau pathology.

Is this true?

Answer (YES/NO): NO